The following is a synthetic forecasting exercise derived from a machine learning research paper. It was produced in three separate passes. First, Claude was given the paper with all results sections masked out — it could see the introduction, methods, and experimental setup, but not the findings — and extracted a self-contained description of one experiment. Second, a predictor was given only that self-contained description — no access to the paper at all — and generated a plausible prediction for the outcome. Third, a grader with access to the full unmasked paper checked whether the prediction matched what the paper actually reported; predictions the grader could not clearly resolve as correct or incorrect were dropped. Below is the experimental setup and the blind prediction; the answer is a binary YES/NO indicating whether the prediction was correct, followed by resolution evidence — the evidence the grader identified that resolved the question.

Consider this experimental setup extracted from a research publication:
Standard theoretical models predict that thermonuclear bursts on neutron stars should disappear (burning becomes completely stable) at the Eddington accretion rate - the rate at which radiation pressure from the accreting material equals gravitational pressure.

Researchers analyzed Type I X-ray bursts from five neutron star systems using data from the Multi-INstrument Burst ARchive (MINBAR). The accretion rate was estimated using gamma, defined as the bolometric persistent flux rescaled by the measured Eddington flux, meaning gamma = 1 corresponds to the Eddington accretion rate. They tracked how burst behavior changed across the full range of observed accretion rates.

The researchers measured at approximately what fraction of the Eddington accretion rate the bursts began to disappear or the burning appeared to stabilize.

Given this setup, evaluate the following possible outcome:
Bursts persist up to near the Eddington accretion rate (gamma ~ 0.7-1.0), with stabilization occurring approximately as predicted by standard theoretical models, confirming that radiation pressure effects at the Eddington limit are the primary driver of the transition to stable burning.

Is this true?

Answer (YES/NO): NO